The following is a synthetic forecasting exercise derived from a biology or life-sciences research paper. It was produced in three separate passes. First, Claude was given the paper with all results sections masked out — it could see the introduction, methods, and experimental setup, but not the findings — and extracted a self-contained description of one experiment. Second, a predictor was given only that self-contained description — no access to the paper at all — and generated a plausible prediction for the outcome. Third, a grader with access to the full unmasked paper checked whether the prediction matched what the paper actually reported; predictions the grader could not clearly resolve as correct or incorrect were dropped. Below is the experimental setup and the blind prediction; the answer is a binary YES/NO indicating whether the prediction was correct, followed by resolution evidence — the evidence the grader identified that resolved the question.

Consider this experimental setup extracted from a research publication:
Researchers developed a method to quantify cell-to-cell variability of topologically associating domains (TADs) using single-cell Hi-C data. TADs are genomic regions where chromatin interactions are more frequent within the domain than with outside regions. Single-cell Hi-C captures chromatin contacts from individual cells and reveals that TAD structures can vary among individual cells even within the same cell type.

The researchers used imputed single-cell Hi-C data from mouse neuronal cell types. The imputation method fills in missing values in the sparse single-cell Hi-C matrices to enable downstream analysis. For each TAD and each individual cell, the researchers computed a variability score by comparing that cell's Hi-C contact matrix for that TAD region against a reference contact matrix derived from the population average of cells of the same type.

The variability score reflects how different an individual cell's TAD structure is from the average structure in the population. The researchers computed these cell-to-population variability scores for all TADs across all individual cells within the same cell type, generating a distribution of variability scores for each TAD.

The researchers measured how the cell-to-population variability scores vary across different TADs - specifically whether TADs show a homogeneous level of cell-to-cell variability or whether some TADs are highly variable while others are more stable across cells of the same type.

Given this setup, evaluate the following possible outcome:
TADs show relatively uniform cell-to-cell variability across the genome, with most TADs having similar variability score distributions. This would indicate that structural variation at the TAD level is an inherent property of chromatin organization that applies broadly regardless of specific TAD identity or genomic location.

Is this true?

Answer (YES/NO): NO